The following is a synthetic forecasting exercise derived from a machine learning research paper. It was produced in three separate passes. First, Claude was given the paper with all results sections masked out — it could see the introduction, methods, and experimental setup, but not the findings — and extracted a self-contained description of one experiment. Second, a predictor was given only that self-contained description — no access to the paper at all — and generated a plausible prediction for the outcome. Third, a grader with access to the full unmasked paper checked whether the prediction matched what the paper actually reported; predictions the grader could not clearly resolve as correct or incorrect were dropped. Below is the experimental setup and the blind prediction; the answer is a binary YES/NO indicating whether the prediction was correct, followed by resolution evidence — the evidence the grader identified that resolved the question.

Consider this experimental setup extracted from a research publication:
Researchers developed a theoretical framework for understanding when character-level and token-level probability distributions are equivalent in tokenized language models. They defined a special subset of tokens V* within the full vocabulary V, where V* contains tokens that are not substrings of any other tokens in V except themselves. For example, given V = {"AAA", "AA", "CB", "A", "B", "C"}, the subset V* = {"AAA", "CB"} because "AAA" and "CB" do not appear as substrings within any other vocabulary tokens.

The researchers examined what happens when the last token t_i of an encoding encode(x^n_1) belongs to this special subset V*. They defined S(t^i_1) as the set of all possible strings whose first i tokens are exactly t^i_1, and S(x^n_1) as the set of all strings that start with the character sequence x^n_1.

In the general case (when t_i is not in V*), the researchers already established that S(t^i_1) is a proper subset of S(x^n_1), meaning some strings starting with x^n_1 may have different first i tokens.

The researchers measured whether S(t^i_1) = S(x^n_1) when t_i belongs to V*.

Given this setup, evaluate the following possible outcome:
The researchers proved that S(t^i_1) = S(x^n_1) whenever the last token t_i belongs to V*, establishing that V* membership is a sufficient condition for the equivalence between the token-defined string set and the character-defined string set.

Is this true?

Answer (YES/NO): YES